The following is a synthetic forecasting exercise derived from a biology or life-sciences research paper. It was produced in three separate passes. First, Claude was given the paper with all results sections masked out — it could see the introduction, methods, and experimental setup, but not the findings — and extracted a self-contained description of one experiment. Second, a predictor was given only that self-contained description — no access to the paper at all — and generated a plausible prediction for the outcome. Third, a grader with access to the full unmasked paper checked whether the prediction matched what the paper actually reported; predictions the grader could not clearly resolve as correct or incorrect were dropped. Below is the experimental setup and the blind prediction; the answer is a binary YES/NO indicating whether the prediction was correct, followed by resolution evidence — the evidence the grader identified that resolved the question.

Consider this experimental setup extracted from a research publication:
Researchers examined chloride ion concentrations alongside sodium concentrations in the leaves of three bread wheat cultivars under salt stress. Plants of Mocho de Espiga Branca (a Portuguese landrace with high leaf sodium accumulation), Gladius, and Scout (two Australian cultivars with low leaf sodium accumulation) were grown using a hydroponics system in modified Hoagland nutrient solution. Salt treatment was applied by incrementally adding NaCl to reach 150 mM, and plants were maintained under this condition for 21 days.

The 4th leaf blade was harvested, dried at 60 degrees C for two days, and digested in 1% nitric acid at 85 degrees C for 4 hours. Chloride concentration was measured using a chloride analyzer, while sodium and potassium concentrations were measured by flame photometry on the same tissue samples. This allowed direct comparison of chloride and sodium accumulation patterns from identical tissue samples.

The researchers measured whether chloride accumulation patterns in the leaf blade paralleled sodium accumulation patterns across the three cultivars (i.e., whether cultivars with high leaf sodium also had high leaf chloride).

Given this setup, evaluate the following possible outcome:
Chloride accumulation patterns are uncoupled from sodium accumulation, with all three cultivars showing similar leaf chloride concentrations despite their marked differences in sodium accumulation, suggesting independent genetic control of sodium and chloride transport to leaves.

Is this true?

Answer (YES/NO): NO